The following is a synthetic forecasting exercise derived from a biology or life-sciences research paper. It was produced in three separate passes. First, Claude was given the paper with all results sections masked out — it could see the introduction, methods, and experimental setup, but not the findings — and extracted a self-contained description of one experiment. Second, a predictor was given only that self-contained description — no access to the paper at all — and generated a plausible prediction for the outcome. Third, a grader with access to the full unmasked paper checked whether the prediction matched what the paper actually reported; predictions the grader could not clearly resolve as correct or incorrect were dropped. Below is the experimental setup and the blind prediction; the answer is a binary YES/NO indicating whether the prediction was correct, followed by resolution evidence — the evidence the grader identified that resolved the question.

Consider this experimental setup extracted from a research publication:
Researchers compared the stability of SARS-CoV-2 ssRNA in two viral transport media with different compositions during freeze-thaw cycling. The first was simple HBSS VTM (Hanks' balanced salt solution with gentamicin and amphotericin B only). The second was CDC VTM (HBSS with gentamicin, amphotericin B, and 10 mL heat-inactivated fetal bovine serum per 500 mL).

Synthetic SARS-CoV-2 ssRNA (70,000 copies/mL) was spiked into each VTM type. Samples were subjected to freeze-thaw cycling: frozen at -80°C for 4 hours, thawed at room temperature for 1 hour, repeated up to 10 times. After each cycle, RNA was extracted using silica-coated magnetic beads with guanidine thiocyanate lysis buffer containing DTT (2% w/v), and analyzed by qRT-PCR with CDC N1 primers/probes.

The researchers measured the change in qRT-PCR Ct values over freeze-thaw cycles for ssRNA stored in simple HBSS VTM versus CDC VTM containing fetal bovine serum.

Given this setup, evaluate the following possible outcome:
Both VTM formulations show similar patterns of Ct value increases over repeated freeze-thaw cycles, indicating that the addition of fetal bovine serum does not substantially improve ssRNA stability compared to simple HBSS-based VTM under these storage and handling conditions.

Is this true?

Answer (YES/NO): NO